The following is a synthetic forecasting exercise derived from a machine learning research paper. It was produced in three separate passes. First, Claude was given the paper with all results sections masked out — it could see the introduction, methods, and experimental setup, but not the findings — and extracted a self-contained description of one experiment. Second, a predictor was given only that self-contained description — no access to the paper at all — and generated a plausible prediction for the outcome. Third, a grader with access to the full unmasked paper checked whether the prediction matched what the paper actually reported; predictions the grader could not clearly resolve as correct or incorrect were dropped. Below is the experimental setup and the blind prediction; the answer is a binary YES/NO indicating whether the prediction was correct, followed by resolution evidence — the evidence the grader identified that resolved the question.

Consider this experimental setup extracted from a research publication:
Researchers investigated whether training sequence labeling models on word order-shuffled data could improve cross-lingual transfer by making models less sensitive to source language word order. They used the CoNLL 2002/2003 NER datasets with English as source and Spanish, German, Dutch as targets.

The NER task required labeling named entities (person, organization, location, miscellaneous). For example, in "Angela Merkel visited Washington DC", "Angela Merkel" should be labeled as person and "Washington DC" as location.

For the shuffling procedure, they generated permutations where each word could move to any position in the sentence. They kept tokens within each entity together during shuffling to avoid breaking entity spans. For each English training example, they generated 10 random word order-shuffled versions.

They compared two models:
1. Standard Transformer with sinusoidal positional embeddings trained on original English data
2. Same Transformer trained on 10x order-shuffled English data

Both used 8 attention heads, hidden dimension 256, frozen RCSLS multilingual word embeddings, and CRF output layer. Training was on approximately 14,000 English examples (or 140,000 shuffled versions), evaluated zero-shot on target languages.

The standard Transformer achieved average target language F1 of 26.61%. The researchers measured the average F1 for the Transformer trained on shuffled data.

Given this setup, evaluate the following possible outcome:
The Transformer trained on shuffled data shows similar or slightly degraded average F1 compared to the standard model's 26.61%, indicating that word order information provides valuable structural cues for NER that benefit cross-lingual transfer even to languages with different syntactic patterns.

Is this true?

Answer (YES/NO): YES